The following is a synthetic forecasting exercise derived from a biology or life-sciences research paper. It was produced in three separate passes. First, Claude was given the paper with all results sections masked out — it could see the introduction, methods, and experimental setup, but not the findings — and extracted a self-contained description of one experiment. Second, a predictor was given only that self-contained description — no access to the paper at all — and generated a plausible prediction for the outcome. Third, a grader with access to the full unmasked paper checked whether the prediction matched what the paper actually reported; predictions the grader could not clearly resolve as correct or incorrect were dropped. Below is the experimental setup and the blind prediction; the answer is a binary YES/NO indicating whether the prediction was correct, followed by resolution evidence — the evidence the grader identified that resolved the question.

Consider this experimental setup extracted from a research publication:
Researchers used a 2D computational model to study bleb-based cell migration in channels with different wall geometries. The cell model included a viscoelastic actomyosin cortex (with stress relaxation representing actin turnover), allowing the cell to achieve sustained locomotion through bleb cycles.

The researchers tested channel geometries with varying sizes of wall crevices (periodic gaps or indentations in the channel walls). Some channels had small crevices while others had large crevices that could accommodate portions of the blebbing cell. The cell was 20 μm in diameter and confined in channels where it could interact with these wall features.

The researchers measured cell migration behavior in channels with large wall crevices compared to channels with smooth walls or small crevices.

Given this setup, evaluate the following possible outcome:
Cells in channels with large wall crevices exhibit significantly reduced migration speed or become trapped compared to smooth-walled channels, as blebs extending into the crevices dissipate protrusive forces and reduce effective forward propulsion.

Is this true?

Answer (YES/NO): YES